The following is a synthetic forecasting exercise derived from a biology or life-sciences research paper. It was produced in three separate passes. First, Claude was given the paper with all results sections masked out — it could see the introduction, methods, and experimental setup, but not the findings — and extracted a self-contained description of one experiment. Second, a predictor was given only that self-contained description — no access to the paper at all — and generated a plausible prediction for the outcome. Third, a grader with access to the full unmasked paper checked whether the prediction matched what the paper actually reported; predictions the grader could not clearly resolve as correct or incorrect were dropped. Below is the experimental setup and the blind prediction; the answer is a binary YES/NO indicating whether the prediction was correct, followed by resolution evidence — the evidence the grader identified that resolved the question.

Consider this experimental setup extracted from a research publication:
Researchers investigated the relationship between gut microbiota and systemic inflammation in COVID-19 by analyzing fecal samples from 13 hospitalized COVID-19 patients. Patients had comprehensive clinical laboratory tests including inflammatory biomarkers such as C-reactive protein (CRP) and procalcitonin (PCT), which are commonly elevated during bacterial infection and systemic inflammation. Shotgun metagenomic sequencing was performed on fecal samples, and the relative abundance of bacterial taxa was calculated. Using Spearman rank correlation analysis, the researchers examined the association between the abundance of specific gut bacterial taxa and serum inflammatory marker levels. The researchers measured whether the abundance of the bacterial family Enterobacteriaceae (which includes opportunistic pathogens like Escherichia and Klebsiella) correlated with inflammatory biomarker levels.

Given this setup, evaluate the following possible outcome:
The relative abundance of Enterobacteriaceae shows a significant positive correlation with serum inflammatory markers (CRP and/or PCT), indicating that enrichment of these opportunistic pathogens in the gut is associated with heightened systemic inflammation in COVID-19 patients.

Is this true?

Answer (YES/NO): NO